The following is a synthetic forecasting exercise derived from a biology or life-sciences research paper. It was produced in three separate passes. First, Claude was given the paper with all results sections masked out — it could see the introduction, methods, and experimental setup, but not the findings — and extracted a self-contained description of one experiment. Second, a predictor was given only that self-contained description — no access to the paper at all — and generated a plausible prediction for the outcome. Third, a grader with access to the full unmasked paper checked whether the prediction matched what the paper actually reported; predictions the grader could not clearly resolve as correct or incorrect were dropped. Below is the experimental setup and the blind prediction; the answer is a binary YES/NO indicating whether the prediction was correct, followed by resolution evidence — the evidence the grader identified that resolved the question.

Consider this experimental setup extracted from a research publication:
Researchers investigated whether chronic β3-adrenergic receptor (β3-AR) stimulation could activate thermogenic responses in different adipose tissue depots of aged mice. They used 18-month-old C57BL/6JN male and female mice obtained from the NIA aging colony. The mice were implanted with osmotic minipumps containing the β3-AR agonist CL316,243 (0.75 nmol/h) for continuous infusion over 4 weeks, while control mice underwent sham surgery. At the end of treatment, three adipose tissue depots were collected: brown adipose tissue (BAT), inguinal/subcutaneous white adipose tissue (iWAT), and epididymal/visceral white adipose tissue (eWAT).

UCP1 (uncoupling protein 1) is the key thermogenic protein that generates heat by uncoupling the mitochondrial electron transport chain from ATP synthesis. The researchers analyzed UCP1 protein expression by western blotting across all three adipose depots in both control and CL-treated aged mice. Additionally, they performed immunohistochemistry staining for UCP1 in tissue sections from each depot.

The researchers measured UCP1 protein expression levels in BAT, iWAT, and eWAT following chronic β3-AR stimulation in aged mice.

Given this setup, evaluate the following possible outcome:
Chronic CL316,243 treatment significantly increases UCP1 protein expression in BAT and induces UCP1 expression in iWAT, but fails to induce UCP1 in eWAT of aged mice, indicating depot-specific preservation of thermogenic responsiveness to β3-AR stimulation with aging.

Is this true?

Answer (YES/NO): NO